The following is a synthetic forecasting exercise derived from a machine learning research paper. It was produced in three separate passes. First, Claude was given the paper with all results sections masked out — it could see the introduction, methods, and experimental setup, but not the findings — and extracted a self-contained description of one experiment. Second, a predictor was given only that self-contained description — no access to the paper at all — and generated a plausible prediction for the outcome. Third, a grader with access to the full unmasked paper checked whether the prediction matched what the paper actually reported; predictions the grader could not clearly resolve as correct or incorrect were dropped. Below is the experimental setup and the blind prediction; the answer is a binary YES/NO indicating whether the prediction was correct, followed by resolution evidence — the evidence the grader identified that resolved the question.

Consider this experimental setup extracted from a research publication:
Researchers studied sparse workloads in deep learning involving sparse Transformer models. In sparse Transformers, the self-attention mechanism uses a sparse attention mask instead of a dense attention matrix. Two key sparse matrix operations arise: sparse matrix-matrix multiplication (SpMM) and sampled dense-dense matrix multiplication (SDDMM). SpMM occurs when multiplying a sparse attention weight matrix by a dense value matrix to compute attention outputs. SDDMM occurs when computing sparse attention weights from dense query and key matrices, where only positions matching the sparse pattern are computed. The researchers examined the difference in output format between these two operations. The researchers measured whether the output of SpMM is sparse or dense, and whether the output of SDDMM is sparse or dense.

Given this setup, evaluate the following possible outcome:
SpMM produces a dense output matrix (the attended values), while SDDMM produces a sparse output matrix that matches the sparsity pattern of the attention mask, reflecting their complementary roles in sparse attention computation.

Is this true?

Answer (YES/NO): YES